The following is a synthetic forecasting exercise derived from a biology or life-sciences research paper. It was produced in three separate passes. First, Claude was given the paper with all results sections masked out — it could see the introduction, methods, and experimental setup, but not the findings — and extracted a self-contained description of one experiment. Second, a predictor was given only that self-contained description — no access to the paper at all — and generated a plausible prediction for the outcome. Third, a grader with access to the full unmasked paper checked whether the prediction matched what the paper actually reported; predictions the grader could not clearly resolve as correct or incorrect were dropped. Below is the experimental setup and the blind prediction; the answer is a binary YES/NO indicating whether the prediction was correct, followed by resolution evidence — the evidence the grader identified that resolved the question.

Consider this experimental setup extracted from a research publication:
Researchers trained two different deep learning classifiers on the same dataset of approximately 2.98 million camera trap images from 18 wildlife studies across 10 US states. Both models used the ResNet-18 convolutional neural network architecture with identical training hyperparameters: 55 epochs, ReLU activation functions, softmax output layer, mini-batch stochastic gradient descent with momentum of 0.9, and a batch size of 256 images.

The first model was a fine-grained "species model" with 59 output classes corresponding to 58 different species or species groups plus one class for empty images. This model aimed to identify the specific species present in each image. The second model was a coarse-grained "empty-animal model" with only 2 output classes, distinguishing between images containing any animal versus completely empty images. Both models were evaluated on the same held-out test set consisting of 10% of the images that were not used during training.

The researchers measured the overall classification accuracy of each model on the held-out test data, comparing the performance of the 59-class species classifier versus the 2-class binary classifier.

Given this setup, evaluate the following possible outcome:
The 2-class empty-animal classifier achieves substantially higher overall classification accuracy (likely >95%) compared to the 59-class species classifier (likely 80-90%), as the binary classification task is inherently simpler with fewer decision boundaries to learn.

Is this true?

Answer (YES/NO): NO